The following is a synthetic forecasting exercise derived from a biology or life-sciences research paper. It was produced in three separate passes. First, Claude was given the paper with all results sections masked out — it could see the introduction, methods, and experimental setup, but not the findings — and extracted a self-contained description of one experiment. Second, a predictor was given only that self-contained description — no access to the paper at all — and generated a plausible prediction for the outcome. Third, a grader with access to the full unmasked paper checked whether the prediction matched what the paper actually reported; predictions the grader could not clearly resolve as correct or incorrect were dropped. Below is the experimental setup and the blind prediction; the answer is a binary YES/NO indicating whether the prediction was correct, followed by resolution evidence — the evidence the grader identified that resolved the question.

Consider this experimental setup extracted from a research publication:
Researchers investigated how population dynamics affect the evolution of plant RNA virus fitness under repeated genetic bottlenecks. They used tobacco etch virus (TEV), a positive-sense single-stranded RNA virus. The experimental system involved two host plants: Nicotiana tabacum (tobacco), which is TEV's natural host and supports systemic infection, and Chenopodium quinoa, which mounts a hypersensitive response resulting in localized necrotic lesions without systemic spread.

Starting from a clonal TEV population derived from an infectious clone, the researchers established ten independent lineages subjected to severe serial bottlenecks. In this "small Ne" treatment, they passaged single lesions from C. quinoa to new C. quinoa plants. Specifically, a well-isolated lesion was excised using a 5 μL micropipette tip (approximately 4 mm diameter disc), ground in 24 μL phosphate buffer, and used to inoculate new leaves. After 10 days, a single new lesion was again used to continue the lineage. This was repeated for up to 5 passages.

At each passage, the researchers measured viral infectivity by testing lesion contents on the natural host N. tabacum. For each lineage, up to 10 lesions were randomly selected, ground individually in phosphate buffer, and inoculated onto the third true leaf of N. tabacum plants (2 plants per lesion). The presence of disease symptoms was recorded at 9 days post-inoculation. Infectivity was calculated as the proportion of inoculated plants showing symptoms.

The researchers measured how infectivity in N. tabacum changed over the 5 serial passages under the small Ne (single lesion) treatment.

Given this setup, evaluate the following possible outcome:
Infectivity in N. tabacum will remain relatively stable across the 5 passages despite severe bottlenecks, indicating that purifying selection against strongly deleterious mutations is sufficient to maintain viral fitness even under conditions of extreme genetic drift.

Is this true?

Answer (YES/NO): NO